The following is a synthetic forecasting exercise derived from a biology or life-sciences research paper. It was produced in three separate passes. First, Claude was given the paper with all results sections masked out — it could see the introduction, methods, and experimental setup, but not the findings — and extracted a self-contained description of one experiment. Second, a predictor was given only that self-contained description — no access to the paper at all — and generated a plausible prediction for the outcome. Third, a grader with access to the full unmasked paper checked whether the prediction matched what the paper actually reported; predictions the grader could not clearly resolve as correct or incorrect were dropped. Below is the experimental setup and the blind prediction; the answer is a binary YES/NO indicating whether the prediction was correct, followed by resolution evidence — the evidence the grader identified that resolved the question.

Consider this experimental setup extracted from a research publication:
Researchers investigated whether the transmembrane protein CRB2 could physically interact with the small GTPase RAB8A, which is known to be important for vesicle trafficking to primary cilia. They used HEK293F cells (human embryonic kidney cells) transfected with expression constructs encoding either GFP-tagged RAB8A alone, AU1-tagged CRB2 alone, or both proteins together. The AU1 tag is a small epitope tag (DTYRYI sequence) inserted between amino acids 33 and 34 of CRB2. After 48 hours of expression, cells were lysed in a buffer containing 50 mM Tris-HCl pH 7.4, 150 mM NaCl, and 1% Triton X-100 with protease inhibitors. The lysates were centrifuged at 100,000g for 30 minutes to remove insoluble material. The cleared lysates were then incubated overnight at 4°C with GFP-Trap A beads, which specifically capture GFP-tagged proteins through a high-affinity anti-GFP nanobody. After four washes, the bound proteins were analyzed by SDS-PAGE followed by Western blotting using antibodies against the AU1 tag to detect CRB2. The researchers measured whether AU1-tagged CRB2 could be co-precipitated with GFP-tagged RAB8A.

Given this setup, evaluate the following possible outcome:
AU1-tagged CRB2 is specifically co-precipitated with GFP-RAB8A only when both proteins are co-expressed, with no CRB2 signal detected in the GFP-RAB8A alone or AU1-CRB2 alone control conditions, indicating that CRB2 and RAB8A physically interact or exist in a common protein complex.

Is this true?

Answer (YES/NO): YES